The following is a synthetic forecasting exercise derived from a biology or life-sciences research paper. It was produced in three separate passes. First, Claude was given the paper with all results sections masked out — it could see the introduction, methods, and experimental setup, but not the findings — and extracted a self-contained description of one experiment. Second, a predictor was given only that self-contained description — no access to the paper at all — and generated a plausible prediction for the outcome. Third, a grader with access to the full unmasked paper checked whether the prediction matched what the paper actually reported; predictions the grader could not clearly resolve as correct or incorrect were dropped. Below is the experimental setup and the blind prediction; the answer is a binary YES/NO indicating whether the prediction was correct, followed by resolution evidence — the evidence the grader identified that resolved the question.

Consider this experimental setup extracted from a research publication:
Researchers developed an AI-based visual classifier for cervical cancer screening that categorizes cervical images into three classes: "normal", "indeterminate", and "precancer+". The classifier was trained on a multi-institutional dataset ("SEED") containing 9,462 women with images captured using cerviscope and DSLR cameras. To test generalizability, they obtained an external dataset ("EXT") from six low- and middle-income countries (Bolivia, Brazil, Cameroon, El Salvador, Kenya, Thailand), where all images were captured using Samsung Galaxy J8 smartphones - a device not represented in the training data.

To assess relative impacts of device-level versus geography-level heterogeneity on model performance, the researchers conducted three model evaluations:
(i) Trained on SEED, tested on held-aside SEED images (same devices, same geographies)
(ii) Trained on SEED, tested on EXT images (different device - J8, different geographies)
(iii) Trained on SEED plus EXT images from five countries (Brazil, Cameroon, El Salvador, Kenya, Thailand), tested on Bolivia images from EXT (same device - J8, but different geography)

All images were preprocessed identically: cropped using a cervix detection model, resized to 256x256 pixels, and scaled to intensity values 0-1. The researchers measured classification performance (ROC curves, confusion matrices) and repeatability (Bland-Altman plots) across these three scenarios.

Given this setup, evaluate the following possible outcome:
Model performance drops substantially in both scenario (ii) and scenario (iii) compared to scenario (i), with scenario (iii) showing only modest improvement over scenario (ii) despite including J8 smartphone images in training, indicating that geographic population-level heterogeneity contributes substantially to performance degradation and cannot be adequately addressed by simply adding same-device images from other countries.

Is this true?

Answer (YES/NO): NO